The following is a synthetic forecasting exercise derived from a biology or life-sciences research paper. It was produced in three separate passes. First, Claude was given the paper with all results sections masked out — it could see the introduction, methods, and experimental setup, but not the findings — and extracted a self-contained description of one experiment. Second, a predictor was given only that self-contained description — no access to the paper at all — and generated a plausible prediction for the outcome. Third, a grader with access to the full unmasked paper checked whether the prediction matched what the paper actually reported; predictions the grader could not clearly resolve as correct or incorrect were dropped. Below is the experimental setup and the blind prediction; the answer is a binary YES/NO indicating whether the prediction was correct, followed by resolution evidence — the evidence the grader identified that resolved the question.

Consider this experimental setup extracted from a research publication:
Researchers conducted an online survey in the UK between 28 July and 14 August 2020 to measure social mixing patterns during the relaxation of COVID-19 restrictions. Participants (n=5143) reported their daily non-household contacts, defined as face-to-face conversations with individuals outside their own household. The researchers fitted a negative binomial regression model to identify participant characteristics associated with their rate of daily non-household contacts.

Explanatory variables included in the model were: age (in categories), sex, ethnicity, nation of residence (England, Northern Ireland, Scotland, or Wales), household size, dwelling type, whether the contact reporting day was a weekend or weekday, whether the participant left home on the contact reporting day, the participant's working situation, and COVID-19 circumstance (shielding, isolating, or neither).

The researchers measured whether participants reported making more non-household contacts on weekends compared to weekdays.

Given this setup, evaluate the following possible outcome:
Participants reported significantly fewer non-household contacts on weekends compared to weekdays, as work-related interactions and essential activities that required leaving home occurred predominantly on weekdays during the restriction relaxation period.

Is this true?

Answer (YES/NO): NO